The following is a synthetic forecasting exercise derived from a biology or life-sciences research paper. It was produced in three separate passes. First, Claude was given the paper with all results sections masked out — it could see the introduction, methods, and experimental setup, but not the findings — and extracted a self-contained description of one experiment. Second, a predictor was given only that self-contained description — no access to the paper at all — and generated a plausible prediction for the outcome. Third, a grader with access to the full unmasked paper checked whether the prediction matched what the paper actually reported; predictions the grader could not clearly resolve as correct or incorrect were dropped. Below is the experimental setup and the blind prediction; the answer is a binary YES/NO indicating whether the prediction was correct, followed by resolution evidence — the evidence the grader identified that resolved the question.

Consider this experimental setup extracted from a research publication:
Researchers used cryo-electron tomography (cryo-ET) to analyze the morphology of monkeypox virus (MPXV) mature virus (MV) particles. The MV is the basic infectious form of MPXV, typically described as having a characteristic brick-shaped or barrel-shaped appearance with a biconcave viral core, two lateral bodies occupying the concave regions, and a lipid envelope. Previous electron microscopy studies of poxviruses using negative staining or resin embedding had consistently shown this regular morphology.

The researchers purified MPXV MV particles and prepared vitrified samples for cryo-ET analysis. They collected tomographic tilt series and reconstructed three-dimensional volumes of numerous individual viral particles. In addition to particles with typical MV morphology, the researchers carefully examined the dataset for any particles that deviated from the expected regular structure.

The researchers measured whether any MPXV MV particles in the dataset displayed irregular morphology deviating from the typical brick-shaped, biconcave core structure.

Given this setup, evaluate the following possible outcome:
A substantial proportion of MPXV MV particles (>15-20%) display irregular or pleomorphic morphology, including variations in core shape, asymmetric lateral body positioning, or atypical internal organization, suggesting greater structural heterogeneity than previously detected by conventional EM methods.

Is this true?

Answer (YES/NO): YES